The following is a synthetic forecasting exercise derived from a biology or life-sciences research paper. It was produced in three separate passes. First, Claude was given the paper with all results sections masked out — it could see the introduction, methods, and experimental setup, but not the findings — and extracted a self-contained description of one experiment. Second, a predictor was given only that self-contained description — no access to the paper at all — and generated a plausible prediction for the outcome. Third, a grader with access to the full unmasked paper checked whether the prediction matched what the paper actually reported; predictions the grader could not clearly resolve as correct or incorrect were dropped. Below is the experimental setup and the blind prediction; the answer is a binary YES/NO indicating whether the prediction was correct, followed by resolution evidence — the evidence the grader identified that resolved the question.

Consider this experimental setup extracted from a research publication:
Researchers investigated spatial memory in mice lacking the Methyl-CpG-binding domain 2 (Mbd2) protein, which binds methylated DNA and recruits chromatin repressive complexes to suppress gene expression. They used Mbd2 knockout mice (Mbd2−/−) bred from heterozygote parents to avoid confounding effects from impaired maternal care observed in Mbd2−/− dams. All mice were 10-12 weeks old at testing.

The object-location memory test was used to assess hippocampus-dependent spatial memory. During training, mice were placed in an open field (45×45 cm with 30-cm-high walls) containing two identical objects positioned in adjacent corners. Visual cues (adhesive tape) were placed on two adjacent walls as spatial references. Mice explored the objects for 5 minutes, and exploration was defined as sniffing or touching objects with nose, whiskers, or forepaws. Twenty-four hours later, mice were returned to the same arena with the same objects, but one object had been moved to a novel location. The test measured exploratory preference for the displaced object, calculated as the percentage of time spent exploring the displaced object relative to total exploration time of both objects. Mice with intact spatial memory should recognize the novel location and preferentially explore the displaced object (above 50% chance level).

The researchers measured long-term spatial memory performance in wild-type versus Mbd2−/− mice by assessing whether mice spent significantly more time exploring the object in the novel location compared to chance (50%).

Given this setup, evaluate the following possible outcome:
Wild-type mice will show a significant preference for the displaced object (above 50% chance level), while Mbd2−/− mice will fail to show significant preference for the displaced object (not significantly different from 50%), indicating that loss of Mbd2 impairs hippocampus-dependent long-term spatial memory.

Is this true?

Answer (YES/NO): YES